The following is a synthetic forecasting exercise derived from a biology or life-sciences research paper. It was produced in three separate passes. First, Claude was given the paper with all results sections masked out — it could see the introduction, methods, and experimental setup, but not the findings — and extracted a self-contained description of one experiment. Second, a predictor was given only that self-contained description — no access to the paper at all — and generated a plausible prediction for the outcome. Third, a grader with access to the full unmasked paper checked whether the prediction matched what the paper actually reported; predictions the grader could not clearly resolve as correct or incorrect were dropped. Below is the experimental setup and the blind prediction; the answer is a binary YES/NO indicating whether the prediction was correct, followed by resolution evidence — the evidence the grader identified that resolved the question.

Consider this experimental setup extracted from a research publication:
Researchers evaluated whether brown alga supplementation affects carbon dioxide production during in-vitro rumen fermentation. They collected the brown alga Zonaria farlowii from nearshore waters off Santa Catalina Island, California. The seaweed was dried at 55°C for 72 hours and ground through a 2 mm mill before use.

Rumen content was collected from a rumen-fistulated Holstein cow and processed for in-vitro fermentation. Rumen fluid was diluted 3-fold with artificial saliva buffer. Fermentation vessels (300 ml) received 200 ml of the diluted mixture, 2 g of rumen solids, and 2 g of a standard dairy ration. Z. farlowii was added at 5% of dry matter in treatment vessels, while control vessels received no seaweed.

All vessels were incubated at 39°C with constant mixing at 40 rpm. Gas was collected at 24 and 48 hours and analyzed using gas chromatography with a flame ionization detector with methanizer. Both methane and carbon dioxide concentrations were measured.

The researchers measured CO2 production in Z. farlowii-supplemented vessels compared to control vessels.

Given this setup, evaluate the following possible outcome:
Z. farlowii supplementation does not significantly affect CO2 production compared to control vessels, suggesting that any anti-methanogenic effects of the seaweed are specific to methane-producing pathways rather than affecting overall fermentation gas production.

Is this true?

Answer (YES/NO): YES